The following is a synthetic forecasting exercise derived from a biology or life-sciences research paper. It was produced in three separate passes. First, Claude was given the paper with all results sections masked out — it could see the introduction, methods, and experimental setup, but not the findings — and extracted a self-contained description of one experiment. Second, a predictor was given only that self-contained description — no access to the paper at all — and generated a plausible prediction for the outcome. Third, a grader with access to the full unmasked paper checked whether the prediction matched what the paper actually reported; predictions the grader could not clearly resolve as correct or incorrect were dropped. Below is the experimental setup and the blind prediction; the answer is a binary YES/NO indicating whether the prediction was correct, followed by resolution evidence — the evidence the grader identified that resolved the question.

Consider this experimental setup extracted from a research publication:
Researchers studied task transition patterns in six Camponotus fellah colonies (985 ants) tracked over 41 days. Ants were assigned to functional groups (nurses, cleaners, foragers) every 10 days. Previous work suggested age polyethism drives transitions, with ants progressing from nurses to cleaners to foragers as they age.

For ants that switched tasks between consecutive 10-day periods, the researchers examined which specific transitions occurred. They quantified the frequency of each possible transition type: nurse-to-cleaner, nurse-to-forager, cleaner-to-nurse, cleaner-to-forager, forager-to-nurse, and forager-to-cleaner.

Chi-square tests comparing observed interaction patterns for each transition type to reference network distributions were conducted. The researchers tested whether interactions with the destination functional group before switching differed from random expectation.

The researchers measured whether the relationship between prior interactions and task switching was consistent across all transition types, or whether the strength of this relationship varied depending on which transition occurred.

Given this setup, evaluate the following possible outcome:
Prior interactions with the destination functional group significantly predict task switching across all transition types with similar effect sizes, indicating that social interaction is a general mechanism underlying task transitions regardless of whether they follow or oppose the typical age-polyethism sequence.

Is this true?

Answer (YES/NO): NO